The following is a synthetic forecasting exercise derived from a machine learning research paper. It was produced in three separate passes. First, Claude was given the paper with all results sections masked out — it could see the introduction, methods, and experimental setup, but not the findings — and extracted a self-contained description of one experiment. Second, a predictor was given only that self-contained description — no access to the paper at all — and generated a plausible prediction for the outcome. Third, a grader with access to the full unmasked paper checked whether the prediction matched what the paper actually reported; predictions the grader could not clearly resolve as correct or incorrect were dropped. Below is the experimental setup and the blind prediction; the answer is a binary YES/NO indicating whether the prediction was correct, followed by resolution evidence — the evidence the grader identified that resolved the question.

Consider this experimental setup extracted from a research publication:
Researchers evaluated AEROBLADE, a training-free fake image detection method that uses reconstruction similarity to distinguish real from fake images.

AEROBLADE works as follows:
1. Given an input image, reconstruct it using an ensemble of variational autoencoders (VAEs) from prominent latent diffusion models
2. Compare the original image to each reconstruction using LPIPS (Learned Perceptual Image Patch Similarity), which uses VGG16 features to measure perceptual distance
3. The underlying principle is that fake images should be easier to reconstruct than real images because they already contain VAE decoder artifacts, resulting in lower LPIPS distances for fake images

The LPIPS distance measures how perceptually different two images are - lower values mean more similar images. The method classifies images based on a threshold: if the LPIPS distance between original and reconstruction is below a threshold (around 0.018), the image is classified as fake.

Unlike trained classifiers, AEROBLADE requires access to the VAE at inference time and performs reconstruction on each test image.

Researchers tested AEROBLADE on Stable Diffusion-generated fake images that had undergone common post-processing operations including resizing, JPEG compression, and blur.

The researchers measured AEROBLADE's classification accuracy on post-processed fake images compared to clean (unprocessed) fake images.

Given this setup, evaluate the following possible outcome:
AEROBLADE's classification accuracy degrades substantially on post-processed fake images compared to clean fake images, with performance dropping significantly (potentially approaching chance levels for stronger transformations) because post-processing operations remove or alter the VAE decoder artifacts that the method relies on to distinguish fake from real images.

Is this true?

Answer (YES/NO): YES